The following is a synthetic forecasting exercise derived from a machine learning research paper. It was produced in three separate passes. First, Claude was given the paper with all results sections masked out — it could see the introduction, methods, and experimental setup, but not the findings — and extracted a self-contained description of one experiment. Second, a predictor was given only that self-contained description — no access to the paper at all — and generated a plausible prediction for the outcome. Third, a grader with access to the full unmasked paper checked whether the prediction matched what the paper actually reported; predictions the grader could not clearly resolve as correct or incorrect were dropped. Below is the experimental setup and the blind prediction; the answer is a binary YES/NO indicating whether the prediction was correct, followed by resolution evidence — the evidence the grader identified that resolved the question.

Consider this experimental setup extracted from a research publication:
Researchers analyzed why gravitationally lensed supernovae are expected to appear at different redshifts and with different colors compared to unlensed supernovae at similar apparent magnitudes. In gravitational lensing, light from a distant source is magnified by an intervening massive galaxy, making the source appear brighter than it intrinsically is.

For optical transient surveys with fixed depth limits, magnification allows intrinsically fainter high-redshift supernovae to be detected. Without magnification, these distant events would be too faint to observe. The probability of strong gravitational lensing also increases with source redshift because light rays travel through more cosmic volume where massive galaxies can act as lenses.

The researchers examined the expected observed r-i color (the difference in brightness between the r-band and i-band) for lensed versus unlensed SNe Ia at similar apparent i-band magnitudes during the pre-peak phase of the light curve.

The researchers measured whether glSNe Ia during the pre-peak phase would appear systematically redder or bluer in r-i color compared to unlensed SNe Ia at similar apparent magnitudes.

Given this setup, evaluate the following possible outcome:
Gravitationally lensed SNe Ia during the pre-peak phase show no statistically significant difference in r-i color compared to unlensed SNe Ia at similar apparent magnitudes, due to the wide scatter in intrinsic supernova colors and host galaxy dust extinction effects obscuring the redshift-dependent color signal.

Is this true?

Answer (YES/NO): NO